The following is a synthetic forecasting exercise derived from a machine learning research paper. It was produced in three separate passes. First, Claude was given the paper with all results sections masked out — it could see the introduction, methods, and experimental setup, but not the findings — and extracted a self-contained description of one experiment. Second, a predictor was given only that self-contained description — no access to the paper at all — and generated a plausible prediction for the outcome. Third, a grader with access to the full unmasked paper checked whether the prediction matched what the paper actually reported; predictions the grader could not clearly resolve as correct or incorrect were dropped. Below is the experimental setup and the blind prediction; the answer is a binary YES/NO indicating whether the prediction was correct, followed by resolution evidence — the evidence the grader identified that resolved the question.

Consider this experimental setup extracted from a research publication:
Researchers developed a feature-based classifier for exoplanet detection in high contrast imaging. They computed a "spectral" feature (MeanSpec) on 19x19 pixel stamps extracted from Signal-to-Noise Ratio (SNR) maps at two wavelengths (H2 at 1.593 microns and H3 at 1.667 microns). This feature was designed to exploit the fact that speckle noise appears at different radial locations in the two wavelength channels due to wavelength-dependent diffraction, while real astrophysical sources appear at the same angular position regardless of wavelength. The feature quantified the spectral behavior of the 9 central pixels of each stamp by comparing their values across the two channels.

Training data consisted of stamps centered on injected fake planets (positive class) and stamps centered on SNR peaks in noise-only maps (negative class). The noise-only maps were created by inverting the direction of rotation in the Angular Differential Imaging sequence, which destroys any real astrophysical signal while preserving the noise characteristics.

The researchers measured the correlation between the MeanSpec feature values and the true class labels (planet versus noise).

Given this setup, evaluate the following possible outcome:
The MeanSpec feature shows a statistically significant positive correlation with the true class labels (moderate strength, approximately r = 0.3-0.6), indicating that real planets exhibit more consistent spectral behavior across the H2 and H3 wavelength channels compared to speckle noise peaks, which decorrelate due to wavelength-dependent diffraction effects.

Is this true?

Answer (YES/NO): NO